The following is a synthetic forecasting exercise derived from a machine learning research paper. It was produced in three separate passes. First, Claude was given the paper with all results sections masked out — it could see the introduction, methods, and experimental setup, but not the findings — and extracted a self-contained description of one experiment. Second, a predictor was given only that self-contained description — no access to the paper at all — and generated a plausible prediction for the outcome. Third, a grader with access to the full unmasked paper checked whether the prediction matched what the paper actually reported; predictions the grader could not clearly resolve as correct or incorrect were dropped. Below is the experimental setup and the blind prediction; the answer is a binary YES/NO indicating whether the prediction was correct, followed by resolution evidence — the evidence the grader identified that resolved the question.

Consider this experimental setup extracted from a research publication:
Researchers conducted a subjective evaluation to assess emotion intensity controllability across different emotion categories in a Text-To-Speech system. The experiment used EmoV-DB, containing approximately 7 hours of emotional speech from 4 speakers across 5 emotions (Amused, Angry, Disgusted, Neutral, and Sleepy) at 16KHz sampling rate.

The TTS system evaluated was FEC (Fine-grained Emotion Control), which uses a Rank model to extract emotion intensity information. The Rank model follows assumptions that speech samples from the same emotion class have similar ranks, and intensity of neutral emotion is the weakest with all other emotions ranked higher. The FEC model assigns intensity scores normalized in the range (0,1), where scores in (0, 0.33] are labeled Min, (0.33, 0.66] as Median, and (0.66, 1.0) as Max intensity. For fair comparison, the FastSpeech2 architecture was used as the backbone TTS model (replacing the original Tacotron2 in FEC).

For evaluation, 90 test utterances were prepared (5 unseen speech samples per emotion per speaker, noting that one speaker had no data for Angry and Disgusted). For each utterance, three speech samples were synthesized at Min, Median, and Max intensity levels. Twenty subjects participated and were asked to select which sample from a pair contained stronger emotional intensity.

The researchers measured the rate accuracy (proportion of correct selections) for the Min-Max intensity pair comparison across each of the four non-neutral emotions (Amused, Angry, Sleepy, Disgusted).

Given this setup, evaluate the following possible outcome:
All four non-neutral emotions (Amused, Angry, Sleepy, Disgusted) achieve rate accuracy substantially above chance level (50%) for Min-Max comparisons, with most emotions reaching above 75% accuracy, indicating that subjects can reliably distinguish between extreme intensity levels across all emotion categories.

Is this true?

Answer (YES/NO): NO